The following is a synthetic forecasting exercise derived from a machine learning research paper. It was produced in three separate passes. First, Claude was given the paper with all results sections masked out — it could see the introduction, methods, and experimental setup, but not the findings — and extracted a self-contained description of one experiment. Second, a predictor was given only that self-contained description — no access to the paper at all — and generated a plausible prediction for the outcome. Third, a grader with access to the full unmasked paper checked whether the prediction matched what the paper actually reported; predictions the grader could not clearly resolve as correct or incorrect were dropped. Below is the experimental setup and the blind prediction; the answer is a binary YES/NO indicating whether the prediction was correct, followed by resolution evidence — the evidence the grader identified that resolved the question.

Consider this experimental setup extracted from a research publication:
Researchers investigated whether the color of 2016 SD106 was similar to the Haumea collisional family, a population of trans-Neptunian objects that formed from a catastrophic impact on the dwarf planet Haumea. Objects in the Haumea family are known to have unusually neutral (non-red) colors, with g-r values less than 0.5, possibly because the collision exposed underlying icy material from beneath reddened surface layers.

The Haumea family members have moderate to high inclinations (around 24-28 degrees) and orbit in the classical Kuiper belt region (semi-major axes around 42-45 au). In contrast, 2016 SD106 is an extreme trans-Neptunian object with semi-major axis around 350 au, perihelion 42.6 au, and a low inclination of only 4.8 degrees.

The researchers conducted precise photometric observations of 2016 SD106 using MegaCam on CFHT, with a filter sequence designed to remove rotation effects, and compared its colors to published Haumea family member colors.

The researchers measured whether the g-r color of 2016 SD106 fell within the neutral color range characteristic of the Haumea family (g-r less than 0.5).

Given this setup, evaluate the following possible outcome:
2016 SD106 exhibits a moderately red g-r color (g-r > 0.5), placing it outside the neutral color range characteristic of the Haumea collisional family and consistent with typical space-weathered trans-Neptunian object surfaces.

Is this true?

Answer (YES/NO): NO